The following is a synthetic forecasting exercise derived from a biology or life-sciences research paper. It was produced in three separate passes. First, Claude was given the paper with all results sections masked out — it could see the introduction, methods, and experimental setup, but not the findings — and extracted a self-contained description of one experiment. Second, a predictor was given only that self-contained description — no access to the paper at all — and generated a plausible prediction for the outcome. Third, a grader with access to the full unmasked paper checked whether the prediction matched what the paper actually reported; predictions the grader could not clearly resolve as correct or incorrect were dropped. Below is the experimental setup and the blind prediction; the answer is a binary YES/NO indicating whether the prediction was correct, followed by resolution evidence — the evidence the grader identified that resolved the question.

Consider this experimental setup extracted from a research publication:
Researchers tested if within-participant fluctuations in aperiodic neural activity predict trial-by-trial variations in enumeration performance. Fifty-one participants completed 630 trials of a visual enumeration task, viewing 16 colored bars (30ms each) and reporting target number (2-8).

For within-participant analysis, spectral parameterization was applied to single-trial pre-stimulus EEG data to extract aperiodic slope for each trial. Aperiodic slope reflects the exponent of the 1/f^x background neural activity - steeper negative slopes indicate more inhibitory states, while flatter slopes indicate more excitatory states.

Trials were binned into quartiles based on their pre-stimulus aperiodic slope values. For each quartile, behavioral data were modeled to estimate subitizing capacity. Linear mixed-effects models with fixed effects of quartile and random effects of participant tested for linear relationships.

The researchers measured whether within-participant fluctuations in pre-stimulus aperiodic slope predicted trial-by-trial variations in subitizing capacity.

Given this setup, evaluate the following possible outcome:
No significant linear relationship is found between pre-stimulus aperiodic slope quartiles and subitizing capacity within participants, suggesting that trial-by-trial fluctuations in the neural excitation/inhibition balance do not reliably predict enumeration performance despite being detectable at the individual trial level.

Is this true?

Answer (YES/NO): YES